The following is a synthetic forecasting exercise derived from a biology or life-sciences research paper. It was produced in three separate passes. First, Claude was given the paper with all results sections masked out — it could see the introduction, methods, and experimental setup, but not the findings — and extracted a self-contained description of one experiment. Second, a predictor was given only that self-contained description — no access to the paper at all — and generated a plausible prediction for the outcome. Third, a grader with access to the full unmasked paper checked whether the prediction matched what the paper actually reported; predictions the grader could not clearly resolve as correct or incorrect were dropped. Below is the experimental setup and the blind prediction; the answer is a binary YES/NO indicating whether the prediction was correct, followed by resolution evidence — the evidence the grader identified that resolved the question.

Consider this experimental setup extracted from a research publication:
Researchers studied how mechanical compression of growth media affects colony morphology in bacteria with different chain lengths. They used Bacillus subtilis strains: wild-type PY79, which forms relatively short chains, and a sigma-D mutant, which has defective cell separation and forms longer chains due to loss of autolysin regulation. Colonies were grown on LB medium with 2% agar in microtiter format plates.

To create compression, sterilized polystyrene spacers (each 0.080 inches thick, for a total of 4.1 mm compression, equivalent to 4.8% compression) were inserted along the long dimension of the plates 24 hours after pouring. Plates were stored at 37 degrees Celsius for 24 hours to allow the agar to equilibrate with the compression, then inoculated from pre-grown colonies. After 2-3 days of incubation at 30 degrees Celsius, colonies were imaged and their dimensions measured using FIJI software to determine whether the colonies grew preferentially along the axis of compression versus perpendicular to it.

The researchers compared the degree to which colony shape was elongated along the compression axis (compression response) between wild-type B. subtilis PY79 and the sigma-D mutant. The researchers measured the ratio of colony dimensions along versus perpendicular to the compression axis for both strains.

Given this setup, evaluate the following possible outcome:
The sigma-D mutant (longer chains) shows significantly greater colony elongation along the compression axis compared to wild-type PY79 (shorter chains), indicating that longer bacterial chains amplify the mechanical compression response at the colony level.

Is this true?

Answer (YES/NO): YES